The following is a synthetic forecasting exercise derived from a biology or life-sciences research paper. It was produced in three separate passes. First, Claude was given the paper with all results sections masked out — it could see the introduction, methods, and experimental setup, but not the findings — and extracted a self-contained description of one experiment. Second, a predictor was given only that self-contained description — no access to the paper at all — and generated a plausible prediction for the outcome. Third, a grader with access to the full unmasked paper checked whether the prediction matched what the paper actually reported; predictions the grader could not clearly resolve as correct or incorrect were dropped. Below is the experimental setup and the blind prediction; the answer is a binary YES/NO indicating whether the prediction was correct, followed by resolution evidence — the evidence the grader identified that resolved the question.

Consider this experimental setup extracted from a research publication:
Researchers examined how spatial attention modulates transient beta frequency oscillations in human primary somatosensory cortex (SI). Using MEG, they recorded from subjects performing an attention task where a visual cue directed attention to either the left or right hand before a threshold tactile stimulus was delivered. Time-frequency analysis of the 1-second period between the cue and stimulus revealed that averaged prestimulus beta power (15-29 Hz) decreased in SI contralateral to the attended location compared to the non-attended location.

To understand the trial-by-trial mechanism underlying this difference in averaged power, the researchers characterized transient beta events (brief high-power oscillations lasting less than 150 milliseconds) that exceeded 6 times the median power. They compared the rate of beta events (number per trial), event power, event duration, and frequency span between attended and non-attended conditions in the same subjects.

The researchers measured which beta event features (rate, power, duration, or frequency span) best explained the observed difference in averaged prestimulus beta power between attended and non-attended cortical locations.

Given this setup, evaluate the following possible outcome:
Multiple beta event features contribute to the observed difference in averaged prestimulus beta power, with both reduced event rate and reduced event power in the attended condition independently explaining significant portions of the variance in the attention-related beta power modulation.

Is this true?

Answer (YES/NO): NO